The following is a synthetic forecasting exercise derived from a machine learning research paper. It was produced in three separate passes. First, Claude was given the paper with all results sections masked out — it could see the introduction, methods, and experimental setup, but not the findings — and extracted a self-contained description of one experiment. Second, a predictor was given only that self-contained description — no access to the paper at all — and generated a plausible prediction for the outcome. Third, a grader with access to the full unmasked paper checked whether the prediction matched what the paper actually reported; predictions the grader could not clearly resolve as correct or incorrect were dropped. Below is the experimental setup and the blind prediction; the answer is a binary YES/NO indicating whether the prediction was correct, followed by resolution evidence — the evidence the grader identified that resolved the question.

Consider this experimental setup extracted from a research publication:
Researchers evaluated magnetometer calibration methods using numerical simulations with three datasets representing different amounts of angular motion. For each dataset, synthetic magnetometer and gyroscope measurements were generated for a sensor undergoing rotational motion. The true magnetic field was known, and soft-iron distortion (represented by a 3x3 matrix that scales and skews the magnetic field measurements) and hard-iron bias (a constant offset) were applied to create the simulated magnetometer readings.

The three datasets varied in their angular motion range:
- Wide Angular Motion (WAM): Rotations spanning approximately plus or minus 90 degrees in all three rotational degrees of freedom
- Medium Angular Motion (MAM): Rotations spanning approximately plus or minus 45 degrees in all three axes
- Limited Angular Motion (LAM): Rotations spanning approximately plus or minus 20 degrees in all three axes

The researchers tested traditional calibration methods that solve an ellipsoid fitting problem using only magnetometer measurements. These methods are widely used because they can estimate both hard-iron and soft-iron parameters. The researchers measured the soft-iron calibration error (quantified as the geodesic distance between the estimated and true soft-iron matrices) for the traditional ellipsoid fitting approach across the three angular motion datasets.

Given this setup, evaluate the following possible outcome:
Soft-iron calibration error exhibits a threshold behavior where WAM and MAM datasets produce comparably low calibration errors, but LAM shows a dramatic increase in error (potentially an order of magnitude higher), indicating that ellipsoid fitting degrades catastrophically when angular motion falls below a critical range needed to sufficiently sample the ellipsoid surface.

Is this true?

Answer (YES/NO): NO